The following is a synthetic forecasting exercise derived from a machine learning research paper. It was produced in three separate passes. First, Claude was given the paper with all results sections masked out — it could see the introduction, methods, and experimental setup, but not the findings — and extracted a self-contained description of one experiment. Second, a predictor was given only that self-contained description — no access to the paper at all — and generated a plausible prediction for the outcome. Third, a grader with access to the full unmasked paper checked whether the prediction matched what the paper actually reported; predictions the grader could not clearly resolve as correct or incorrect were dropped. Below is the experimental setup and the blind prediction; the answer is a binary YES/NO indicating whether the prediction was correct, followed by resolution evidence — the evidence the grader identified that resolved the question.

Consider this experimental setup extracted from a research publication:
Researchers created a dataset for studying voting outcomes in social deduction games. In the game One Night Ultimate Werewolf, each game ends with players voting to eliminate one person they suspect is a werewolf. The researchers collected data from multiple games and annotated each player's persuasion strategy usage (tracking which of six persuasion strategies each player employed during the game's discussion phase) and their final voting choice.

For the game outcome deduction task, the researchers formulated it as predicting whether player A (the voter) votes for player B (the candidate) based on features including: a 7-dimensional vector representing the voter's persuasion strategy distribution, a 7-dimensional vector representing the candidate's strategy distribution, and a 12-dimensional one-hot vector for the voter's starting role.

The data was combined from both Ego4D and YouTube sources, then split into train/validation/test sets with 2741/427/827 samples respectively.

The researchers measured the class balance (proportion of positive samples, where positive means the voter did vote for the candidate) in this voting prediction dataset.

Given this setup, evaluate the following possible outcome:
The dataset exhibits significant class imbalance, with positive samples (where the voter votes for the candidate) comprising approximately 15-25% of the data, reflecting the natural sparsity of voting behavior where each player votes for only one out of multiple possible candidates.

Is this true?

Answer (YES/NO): YES